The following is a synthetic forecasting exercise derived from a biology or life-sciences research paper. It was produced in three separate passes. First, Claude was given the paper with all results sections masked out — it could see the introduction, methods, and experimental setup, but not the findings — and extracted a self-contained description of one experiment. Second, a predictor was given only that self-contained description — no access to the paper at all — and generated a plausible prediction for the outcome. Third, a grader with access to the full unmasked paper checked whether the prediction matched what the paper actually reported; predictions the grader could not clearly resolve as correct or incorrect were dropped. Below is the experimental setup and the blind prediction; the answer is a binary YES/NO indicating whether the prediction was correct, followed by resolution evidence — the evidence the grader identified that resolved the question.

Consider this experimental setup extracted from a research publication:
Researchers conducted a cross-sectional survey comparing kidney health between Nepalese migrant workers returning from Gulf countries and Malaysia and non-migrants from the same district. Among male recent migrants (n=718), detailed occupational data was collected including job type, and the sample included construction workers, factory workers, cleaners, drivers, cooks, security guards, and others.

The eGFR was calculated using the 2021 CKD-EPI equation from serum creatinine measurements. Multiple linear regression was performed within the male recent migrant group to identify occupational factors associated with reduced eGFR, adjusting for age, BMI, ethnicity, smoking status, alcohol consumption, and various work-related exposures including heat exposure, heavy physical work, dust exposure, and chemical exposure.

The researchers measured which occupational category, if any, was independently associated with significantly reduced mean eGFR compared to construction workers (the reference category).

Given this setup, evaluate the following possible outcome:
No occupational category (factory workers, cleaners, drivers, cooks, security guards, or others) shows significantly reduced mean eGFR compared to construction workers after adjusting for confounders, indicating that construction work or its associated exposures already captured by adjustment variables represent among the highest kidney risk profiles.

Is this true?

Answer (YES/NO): NO